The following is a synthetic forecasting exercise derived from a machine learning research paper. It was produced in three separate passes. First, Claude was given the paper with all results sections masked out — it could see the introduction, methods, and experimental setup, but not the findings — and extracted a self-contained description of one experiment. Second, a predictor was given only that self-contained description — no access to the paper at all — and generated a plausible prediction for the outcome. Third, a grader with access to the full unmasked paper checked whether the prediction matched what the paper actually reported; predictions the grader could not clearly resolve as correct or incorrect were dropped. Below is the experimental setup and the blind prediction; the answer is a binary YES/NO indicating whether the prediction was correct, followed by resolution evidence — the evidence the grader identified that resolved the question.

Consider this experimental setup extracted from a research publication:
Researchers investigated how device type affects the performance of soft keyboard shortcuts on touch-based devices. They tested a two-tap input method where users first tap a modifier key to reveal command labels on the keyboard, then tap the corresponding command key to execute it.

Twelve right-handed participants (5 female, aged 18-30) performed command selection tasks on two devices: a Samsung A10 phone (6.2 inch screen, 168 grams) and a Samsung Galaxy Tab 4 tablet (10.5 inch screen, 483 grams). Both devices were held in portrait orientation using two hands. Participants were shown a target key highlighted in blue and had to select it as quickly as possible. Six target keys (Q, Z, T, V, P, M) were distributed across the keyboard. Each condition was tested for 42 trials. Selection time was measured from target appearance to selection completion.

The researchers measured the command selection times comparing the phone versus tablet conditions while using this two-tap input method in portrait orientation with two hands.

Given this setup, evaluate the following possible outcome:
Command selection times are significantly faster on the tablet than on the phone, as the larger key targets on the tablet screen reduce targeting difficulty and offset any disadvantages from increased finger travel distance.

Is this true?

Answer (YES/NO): NO